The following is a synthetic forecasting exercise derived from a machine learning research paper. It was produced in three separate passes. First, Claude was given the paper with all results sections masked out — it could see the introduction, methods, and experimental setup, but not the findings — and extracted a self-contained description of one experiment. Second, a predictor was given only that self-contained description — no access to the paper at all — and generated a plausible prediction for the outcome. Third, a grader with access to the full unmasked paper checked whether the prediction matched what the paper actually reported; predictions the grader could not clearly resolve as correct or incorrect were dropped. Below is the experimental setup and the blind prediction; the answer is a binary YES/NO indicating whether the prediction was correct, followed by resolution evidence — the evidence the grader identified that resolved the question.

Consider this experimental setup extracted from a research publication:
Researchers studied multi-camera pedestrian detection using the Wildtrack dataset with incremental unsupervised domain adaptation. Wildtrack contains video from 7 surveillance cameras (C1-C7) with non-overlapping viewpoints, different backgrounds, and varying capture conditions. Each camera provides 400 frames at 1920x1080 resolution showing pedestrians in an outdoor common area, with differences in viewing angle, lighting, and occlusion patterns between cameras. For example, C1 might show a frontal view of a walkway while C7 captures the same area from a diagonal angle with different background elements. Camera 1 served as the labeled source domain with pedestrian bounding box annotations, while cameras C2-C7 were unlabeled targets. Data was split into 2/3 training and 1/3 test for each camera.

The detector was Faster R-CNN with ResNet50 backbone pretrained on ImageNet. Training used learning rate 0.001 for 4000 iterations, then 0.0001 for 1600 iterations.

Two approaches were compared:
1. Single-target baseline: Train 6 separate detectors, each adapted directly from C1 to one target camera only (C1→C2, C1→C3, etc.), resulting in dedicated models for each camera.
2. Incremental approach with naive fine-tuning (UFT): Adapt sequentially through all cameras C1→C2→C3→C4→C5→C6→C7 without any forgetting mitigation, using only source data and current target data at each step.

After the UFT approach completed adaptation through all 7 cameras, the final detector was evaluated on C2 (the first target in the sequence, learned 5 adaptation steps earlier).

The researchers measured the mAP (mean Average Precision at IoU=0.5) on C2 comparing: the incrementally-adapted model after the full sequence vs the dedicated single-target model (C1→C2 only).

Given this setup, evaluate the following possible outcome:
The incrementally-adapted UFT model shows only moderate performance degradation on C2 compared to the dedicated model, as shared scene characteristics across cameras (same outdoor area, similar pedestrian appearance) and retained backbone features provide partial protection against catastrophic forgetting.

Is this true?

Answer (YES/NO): NO